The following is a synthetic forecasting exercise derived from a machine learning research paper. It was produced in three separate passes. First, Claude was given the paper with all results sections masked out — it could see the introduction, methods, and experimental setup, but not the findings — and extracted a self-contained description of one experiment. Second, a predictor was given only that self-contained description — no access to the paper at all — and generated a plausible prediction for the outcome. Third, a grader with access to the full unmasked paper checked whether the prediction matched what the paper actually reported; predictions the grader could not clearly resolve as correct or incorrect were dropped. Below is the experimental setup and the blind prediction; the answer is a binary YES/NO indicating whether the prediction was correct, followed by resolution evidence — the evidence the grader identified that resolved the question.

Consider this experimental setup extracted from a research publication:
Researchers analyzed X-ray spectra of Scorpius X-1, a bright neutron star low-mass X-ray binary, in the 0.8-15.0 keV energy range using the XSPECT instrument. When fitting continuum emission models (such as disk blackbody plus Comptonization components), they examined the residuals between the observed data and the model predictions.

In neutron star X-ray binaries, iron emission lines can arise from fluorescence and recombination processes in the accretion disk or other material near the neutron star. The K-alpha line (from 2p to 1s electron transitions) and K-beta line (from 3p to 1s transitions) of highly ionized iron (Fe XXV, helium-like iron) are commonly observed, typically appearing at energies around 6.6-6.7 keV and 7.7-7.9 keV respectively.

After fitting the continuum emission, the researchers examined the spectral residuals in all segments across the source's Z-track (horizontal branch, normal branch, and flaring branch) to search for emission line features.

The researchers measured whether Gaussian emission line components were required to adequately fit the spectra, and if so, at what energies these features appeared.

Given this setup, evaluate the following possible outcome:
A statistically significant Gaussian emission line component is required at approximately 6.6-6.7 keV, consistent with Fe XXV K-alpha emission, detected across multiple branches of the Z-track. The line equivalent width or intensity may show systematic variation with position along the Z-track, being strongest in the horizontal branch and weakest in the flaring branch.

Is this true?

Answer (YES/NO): NO